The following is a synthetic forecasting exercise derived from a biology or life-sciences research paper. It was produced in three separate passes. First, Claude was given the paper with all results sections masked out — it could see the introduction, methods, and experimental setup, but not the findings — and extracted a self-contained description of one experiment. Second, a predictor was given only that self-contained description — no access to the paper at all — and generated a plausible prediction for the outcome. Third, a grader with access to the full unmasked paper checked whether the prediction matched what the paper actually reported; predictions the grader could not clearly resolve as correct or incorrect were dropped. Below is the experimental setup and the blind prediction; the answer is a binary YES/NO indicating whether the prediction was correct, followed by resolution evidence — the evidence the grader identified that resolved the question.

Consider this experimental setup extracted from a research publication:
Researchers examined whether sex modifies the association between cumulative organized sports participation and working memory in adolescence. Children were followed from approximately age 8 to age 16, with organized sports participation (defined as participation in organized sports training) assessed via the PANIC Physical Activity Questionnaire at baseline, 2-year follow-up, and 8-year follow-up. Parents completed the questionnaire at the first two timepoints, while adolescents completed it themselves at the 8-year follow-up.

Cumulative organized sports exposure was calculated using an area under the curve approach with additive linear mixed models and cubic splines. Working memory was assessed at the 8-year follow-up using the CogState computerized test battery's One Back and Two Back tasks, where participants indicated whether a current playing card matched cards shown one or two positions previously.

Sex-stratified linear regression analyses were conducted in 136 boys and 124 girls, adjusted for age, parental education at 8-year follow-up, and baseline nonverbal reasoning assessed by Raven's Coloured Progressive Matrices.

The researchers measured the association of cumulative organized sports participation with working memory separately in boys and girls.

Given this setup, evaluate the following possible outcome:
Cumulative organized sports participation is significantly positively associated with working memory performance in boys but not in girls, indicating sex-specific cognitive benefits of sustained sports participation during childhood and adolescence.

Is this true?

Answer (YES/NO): NO